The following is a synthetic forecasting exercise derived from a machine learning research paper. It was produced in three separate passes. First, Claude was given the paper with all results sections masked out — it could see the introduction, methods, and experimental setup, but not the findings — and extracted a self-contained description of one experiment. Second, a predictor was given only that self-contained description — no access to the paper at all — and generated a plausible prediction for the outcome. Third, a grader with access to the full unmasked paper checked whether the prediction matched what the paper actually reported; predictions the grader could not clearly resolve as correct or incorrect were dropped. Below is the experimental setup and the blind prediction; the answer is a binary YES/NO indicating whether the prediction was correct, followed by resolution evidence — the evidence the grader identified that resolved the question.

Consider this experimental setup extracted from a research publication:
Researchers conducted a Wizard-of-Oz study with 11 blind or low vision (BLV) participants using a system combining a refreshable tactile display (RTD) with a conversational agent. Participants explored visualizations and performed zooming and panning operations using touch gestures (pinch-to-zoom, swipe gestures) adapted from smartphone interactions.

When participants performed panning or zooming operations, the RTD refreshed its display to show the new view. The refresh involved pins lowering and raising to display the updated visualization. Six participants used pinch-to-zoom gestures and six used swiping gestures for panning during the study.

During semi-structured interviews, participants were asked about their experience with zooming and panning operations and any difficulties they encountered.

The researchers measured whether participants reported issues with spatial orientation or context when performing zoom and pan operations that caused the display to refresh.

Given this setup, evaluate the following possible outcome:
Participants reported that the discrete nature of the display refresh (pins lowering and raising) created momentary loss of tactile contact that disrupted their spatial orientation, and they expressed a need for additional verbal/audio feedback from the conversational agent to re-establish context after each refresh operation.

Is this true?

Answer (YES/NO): NO